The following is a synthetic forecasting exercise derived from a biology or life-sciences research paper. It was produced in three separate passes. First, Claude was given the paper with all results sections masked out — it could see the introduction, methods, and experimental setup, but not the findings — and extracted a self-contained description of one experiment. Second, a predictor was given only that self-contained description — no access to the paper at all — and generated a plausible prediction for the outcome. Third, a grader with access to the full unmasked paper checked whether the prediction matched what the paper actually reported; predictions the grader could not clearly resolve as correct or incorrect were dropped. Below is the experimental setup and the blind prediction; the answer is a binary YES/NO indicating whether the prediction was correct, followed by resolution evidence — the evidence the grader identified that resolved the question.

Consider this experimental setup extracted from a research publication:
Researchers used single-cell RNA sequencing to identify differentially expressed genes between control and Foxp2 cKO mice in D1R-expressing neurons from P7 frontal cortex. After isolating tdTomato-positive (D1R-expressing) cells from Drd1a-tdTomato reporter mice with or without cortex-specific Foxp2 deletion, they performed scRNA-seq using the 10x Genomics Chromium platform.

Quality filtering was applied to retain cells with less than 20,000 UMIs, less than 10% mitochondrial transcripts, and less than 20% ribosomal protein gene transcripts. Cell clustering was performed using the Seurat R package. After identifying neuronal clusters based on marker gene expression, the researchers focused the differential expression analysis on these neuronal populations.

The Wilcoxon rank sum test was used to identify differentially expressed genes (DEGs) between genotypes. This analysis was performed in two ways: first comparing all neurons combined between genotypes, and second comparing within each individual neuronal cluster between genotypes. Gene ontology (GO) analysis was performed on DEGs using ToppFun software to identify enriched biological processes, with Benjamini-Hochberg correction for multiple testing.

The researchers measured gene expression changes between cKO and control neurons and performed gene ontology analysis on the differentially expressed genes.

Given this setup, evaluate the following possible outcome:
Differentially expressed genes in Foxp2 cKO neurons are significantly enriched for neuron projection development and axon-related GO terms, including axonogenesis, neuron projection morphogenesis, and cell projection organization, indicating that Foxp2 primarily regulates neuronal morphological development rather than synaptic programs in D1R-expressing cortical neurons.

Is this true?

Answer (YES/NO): NO